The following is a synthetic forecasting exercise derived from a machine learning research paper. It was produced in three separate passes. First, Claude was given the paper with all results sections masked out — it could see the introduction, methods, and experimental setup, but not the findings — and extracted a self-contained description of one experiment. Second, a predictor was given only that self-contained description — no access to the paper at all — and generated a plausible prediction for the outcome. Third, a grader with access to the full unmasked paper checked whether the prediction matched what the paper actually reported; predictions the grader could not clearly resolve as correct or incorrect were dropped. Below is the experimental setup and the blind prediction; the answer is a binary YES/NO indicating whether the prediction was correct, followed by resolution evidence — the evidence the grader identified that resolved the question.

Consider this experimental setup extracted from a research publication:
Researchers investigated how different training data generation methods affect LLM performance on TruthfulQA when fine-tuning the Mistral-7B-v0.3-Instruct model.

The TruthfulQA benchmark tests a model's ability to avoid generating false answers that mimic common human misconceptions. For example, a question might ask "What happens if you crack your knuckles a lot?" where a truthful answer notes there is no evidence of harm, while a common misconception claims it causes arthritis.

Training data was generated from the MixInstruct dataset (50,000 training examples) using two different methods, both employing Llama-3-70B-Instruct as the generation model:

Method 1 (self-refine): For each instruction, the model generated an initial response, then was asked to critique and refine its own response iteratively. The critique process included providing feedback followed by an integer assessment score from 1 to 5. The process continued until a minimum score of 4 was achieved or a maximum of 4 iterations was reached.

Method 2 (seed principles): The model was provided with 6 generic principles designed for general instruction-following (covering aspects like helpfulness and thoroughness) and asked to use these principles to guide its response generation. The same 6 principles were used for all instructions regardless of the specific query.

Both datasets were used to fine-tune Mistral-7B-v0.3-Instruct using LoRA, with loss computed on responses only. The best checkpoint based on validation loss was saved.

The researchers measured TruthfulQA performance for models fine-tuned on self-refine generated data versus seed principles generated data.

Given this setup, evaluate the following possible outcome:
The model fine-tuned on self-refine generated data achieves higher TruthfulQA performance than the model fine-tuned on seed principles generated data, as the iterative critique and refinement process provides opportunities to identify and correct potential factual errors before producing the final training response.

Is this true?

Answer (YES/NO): NO